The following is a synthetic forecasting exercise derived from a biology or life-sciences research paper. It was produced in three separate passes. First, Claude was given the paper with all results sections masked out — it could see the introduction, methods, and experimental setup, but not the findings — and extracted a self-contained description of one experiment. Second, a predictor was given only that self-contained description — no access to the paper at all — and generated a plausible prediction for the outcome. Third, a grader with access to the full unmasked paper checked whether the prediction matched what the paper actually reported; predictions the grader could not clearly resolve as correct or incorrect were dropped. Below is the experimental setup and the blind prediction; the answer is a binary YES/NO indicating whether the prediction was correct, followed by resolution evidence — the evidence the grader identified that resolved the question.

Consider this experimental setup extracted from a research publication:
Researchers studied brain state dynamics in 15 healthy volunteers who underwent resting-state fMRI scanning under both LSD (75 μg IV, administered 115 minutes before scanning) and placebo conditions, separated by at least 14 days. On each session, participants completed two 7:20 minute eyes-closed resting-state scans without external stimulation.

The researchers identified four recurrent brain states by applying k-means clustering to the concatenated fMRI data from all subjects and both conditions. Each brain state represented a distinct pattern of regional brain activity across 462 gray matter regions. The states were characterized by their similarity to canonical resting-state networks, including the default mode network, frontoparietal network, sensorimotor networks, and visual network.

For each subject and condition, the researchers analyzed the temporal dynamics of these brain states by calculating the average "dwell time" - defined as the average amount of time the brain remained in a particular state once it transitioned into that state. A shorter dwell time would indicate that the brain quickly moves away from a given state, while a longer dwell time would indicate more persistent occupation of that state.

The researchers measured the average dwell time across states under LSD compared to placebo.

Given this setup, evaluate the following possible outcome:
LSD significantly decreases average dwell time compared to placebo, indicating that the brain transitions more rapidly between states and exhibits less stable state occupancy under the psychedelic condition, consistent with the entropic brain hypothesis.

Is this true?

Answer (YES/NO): NO